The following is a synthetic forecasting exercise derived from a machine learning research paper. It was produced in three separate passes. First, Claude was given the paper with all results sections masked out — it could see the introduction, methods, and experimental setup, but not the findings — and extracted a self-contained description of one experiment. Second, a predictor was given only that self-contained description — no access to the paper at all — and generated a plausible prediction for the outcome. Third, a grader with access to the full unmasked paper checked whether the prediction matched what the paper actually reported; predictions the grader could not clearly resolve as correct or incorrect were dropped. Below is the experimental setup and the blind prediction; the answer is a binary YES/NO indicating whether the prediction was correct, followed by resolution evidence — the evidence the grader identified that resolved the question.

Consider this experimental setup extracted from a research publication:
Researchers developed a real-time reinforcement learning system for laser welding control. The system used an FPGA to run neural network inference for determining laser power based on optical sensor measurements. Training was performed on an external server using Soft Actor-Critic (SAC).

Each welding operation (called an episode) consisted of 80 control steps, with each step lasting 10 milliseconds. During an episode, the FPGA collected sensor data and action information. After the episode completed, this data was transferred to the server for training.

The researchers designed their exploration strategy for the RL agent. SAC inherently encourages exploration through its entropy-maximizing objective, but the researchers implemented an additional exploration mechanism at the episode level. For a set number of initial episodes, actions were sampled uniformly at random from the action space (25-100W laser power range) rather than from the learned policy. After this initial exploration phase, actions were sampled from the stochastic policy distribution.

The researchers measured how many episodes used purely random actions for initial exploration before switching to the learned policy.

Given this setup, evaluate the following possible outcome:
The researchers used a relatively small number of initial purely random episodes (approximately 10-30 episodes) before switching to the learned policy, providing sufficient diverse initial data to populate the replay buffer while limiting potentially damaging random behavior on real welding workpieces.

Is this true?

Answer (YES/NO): YES